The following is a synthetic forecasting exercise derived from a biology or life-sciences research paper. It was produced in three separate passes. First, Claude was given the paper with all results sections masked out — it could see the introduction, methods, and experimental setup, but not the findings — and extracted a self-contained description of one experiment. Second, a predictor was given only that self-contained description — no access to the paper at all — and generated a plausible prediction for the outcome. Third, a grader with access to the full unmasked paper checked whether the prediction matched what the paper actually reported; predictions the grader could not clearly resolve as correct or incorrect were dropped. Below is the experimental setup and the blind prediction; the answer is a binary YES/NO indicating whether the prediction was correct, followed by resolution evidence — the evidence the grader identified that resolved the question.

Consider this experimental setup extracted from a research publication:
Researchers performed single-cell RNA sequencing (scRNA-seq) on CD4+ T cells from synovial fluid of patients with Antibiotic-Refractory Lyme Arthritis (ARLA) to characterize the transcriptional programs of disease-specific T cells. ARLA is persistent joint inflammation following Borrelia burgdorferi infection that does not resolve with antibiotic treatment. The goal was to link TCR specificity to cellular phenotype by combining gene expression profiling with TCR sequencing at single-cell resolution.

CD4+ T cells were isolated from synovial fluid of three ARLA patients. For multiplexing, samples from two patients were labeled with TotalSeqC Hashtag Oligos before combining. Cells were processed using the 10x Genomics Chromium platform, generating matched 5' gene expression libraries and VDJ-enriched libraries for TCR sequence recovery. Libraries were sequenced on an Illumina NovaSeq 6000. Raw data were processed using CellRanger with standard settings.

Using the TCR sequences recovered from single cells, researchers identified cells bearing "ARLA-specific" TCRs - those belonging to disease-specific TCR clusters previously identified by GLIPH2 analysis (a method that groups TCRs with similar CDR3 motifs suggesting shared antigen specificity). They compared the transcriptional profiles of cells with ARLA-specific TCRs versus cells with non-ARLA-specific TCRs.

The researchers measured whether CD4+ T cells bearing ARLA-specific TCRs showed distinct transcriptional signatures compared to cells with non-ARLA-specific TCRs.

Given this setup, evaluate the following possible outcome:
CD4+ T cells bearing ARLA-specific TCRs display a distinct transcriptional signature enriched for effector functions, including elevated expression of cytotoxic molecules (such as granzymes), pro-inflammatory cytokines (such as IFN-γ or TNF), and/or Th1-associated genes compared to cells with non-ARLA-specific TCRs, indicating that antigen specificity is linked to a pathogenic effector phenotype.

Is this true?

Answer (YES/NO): YES